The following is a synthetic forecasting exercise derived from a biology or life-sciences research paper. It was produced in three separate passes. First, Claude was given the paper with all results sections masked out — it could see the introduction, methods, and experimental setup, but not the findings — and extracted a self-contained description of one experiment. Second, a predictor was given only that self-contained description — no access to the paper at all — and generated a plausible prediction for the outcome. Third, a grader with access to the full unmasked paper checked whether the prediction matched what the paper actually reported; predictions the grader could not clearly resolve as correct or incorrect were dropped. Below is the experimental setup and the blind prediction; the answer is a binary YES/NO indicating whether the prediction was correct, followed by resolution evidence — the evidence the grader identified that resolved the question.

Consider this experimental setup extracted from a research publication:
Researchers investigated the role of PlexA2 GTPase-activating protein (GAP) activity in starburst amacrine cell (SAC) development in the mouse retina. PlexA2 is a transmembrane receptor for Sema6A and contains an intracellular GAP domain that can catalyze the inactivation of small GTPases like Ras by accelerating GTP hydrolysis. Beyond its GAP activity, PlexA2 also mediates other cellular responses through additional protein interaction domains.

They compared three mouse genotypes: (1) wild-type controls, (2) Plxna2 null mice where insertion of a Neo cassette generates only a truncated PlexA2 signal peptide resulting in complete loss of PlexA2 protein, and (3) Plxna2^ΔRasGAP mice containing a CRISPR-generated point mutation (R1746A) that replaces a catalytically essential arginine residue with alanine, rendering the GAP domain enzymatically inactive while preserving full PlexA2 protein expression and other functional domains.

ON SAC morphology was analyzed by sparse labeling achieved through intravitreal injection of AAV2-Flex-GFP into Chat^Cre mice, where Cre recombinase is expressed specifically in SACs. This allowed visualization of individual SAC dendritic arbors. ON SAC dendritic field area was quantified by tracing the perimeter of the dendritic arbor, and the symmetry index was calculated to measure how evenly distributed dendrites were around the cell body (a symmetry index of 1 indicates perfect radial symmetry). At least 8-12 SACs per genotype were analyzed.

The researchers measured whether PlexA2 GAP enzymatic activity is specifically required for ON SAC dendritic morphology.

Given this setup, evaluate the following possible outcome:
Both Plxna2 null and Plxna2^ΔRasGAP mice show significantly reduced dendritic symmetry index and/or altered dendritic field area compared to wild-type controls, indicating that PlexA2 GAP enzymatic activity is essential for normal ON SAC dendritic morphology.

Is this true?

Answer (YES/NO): YES